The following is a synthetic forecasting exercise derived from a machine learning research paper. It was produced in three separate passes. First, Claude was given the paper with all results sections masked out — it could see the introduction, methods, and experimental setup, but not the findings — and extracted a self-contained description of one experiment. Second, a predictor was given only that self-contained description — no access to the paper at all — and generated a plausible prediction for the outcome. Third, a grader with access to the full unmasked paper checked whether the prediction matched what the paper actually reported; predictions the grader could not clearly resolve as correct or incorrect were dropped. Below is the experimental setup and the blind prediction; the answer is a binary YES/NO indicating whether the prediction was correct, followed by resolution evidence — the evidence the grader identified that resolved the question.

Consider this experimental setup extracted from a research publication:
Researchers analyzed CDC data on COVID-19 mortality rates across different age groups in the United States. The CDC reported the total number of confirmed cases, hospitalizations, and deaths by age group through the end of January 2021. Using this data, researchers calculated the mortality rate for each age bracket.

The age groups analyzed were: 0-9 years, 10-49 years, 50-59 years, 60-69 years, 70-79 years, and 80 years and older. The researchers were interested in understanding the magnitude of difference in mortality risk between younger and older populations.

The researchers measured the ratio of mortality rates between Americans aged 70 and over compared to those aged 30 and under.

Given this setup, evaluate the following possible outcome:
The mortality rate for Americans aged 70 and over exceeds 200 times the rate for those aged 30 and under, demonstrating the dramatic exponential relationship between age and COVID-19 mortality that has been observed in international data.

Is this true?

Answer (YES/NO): NO